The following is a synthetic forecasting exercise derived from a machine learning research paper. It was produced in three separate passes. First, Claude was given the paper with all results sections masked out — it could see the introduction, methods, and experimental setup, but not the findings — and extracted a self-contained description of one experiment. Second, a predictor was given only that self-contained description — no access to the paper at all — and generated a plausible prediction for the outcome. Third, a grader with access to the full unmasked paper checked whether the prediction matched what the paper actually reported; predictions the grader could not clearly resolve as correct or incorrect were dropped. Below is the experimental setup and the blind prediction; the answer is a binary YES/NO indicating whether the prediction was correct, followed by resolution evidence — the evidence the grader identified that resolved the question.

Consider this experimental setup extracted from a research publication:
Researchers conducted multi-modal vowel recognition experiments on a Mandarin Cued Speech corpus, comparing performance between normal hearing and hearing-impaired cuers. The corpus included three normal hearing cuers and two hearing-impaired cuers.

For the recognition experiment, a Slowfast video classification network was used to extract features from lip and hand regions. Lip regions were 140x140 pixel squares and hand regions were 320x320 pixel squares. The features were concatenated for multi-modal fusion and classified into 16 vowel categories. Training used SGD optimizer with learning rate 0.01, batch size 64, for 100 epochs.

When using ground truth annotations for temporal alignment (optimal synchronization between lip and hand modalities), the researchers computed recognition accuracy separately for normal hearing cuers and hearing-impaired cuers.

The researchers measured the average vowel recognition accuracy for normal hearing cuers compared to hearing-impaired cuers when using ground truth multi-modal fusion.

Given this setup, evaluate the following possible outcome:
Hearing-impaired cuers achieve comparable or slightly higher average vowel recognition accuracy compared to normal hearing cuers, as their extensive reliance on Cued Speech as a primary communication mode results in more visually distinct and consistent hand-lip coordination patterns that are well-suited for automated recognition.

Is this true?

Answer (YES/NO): NO